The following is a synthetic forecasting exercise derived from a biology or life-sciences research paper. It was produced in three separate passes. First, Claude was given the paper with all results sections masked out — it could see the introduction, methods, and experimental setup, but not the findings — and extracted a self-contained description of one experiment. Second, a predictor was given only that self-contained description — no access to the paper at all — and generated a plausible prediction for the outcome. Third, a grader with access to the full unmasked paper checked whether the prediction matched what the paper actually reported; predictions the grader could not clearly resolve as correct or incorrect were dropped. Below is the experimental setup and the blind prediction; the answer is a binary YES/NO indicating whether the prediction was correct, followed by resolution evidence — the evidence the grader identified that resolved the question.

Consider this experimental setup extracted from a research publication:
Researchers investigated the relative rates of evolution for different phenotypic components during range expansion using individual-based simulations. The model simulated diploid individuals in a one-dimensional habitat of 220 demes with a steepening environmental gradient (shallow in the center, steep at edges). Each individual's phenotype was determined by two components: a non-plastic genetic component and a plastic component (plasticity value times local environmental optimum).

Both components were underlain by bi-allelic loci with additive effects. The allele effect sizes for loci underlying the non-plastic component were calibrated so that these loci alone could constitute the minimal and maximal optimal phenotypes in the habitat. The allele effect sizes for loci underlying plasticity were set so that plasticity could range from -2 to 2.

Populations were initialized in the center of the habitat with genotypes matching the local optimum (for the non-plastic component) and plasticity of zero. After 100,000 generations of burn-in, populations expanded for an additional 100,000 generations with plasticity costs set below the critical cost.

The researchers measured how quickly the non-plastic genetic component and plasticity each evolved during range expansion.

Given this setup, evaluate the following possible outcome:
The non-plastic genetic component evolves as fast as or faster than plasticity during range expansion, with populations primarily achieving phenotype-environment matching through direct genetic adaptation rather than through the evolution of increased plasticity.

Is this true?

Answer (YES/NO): YES